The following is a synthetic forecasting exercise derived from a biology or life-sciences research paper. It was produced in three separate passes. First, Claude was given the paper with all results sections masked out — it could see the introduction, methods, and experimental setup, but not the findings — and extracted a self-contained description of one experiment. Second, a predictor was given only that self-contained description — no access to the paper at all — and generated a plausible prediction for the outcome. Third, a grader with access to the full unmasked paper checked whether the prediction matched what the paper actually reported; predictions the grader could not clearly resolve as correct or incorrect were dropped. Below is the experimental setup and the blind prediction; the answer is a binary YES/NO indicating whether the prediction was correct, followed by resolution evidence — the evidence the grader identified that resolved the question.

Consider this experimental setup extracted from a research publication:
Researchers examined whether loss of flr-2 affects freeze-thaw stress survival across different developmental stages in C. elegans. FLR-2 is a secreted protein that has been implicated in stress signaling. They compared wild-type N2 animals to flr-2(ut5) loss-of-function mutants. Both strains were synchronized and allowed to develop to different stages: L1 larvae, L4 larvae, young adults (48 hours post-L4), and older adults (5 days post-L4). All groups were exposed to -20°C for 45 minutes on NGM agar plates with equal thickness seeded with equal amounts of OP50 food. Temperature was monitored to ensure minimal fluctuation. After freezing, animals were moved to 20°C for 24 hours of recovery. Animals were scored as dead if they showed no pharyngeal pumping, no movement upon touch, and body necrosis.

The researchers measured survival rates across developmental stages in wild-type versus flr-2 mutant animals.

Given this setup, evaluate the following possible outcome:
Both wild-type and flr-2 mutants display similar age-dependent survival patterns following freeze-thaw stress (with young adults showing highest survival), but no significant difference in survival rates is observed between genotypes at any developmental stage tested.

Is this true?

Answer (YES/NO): NO